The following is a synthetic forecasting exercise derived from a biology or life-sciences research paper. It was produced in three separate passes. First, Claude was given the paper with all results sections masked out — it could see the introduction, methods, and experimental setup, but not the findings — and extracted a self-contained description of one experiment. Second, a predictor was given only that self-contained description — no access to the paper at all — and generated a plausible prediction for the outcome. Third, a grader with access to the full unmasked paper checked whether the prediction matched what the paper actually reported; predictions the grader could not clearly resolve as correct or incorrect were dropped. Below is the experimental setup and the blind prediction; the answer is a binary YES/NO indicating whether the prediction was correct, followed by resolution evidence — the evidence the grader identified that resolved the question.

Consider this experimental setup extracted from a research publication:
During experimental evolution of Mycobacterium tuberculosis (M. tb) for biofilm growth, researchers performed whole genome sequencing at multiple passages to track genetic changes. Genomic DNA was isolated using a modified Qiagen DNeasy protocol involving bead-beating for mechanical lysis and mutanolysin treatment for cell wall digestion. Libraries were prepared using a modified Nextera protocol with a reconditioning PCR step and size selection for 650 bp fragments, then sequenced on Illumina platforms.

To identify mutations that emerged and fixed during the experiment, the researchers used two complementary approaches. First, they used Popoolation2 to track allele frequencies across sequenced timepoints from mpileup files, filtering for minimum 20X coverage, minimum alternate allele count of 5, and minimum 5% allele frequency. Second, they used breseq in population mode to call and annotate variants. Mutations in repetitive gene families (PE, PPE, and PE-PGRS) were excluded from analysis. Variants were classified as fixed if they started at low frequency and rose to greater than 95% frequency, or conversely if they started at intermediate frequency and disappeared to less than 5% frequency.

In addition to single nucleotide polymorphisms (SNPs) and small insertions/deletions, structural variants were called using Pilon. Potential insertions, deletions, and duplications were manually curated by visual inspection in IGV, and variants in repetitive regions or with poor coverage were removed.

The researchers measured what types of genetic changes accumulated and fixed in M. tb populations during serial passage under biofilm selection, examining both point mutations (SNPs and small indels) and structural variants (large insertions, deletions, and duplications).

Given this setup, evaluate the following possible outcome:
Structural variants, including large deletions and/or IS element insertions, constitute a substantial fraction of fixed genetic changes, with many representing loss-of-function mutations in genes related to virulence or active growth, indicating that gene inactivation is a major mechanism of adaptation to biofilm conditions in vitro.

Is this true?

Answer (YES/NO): NO